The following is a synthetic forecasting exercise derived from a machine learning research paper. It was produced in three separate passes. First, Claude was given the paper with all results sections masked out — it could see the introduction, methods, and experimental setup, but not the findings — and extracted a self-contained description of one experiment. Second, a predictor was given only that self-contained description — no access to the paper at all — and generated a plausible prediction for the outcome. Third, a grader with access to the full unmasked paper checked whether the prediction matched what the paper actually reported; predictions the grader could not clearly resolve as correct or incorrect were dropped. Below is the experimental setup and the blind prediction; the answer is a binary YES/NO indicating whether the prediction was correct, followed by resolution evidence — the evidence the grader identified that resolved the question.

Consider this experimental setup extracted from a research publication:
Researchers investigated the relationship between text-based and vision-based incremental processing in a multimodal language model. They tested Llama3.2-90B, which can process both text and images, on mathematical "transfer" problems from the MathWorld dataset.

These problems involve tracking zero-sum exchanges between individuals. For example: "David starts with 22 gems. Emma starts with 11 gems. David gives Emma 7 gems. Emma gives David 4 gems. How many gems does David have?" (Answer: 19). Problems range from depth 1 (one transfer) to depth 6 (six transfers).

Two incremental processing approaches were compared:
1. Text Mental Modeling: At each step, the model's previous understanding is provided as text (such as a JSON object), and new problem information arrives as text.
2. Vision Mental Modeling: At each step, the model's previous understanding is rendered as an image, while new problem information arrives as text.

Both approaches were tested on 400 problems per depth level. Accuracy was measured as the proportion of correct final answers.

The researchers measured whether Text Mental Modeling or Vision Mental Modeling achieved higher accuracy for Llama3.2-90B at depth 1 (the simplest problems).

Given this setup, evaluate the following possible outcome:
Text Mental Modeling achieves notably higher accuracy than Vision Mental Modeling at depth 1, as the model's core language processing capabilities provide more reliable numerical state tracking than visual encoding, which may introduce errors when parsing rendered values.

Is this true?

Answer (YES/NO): NO